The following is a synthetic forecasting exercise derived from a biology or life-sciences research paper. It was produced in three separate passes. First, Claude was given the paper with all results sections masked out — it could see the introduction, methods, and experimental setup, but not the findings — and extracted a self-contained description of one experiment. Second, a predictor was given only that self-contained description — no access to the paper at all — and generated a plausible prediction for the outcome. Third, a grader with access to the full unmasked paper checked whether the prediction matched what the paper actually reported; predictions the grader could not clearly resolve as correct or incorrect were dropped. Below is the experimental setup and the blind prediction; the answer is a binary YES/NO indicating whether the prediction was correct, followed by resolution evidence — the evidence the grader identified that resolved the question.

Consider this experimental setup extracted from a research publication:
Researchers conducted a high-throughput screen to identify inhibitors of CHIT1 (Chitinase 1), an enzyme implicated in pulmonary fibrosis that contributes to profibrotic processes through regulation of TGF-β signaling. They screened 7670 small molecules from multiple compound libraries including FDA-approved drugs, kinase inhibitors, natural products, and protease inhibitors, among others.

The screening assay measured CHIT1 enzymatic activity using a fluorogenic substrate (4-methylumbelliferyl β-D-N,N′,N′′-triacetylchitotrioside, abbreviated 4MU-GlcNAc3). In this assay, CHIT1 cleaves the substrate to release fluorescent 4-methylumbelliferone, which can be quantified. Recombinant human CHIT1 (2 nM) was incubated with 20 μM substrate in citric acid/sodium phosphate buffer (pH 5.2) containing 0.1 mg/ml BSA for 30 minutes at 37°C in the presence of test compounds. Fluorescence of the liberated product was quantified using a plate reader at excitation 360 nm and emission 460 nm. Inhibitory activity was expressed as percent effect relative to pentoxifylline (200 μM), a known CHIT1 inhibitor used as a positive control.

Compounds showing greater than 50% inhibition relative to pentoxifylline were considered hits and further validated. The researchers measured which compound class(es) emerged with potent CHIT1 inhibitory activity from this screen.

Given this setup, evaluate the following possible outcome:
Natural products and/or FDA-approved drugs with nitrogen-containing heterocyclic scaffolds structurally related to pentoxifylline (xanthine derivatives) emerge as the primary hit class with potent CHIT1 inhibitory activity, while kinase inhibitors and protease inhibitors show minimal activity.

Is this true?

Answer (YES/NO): NO